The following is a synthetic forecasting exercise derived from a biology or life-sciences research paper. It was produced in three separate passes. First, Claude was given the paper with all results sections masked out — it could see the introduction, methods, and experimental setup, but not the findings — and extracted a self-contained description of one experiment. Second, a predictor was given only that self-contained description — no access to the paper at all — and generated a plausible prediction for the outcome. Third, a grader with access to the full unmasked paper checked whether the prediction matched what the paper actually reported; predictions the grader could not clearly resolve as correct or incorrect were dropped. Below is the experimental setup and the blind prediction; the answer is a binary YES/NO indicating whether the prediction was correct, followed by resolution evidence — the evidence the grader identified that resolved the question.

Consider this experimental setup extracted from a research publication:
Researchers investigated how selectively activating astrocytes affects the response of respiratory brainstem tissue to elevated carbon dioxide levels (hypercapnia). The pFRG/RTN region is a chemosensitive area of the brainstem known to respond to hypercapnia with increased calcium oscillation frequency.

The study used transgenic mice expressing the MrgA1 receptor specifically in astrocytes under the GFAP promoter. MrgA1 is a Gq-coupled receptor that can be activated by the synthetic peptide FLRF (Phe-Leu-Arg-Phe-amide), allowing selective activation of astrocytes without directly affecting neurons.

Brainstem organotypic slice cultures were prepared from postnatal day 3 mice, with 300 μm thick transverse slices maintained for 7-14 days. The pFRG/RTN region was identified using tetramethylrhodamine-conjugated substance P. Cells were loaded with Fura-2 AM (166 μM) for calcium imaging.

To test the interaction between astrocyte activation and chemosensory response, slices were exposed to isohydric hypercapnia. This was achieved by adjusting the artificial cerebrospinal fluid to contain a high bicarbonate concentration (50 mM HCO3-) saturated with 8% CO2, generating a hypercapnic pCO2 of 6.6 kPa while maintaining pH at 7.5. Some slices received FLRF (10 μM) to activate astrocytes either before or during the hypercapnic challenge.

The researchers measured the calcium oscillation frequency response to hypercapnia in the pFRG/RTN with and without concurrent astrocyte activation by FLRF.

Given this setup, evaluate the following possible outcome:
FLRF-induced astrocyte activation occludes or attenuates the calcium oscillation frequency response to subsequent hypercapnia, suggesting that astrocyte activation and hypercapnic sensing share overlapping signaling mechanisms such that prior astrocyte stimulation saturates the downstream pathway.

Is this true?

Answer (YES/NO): YES